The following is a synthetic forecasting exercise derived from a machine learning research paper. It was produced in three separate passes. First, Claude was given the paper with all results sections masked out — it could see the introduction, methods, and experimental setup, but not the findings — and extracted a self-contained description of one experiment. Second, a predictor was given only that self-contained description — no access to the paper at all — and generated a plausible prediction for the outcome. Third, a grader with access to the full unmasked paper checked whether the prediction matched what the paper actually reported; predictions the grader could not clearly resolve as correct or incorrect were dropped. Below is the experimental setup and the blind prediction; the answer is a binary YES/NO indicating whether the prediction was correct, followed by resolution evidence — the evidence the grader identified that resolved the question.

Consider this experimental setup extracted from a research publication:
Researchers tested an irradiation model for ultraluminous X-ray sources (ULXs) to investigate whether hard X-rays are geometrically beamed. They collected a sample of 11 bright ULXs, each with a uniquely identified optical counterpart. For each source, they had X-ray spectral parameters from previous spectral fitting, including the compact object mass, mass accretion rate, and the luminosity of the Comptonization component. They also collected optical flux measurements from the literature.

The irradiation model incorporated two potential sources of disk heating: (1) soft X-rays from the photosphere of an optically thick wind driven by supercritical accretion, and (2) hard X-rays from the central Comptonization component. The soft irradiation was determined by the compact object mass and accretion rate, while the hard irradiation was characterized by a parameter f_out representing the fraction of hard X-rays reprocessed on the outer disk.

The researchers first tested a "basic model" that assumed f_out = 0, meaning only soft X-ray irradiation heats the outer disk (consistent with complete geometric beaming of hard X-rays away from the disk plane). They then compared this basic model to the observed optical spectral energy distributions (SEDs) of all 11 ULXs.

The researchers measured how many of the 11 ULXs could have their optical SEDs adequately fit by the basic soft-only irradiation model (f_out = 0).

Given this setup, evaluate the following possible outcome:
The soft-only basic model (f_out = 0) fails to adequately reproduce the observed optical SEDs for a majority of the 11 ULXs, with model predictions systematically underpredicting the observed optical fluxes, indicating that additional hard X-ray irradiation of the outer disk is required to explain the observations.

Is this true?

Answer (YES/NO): NO